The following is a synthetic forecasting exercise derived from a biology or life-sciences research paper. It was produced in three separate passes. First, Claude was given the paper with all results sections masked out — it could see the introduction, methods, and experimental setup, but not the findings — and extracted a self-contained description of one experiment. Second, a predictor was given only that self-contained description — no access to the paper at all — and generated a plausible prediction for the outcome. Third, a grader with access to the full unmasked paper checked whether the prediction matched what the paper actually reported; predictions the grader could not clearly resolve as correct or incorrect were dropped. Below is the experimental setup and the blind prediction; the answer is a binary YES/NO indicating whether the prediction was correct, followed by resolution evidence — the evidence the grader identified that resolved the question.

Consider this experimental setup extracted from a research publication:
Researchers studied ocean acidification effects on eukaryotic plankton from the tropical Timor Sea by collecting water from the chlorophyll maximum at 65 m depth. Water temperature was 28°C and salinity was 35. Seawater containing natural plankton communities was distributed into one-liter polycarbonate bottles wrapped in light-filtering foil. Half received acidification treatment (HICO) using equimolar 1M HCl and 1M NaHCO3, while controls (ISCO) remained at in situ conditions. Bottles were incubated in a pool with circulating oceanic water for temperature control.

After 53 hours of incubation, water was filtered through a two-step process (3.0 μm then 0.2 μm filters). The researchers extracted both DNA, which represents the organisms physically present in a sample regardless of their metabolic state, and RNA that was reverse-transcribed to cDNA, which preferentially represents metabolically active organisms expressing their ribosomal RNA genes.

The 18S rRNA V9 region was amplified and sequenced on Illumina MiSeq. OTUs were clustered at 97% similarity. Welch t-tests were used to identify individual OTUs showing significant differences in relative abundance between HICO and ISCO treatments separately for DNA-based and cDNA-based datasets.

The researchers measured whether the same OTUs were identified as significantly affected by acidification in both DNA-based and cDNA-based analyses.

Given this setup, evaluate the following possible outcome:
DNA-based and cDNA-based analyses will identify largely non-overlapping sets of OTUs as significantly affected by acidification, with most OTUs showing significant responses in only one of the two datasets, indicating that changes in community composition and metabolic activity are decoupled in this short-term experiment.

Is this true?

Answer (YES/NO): YES